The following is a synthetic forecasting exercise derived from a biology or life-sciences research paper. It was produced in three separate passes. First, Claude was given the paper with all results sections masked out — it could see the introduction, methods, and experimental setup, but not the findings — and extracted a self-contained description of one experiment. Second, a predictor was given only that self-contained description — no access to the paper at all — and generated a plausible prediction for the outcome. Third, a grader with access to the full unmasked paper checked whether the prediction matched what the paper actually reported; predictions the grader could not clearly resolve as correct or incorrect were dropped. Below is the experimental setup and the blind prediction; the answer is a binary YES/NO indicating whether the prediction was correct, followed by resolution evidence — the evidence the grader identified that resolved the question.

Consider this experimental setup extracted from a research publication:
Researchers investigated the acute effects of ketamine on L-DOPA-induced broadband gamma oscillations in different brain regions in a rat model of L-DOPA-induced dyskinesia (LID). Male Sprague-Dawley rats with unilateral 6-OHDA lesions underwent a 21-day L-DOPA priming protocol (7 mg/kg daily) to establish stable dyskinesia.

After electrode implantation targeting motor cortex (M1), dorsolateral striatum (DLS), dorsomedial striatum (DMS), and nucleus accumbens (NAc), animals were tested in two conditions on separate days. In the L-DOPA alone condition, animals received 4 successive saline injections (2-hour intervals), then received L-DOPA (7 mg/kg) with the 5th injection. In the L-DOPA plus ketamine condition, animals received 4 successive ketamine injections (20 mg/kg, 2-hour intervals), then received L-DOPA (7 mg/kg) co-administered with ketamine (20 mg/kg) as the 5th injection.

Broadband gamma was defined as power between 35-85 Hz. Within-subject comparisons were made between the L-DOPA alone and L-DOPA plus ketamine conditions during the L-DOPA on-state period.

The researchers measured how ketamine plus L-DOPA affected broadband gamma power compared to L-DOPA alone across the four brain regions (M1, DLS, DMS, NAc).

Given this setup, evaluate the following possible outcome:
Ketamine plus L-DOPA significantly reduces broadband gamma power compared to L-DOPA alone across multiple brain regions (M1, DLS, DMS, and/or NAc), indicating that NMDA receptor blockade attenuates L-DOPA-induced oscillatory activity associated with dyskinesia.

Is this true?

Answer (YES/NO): NO